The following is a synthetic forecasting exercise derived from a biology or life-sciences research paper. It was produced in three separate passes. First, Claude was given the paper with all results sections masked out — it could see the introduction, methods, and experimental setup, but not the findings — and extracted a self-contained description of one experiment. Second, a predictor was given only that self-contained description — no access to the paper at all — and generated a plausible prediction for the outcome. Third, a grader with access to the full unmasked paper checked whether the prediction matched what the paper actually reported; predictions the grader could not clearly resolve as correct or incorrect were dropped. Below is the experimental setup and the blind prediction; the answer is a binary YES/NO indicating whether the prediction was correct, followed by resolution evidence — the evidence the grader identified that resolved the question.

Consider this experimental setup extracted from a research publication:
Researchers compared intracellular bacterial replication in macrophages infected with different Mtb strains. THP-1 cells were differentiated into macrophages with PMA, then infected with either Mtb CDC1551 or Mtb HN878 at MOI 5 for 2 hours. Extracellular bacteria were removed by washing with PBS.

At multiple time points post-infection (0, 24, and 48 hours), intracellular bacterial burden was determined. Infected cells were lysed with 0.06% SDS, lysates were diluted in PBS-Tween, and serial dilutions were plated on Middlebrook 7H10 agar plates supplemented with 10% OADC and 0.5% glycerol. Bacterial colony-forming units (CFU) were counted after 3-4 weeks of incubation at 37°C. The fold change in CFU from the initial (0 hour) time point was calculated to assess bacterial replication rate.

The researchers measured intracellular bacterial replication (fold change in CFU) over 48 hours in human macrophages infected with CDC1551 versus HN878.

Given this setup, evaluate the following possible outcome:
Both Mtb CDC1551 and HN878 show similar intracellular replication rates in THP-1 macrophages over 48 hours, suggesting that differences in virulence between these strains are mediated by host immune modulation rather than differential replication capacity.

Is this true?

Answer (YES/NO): NO